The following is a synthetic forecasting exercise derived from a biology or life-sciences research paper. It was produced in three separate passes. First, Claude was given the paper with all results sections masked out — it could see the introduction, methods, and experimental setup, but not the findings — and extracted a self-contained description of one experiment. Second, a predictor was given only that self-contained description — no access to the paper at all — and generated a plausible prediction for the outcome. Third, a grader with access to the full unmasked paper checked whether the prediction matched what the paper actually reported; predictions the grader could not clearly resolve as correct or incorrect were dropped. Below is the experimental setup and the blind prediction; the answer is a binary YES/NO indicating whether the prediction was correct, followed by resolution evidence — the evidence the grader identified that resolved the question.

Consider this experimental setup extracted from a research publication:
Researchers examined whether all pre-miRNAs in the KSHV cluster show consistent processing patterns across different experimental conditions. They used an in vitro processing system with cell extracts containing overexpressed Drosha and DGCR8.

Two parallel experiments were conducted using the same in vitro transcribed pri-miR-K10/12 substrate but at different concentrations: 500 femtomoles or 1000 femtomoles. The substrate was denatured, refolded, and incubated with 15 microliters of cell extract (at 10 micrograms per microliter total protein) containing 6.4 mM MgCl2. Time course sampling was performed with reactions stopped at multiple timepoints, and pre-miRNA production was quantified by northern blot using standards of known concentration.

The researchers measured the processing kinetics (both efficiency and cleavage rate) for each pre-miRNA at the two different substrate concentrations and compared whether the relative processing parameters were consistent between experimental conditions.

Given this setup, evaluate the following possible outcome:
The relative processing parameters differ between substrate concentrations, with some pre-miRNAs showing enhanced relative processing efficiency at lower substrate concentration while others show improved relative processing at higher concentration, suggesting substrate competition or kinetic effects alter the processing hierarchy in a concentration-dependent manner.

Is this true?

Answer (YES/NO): NO